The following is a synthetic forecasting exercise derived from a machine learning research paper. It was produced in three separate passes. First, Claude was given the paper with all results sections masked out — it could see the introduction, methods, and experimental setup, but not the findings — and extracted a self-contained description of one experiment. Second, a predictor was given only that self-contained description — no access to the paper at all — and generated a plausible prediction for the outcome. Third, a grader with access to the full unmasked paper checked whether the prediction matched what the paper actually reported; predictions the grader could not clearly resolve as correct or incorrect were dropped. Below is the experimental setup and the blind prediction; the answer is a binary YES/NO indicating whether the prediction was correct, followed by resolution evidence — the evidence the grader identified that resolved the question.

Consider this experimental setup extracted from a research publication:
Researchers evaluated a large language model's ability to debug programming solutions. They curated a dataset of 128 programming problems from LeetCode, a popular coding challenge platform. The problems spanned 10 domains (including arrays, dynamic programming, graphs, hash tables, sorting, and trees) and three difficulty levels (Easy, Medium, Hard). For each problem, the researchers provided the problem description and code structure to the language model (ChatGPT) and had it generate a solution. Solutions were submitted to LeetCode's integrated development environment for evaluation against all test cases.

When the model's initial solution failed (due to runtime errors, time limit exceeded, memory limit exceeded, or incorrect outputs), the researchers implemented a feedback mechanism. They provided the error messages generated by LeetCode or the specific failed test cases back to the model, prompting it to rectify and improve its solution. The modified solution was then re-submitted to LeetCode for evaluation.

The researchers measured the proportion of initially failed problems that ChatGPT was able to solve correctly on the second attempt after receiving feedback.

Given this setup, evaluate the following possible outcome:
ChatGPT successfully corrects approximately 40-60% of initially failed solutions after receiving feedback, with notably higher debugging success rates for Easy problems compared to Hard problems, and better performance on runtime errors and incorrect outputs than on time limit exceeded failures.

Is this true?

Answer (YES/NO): NO